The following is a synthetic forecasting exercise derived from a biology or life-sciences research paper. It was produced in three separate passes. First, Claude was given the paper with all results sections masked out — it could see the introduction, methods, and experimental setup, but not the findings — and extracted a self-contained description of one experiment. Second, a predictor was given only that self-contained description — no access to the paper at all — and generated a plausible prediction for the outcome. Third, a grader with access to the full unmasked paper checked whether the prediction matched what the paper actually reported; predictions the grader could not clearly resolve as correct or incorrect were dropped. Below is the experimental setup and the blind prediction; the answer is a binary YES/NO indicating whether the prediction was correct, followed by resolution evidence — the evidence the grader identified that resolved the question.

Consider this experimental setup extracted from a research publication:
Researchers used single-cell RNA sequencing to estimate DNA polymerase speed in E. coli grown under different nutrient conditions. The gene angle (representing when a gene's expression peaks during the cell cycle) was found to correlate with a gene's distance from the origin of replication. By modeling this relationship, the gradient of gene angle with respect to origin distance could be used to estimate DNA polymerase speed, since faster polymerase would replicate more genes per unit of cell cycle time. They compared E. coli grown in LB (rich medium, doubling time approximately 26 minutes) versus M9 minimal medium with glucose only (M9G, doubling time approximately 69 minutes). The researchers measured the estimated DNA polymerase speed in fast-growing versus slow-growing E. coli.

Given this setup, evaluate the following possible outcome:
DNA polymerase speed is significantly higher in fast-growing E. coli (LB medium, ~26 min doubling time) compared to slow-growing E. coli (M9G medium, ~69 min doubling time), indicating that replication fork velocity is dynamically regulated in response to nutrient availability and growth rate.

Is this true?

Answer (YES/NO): NO